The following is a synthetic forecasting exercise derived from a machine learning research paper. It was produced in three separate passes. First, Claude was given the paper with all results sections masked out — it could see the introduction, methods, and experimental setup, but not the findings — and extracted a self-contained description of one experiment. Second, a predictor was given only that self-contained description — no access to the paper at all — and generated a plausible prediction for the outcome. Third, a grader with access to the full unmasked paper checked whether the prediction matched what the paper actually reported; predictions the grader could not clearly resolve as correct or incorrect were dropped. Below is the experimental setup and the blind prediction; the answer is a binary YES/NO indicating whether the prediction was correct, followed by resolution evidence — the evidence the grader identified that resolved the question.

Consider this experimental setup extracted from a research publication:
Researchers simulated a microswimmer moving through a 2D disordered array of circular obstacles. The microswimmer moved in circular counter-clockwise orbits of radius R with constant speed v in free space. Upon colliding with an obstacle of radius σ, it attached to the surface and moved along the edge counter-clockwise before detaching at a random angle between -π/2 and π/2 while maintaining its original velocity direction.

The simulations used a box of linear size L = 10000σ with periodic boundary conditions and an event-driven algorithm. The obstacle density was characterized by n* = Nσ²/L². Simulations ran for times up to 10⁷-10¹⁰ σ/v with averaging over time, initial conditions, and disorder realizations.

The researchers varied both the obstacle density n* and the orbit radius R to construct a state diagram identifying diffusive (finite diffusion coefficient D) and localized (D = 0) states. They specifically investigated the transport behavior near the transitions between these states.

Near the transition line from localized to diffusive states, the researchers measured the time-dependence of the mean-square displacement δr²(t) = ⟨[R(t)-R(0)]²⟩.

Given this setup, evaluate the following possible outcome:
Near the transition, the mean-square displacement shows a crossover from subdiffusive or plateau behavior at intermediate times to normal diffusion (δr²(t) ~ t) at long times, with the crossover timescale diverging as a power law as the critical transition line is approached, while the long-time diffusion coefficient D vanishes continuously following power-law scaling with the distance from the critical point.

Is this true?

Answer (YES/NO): YES